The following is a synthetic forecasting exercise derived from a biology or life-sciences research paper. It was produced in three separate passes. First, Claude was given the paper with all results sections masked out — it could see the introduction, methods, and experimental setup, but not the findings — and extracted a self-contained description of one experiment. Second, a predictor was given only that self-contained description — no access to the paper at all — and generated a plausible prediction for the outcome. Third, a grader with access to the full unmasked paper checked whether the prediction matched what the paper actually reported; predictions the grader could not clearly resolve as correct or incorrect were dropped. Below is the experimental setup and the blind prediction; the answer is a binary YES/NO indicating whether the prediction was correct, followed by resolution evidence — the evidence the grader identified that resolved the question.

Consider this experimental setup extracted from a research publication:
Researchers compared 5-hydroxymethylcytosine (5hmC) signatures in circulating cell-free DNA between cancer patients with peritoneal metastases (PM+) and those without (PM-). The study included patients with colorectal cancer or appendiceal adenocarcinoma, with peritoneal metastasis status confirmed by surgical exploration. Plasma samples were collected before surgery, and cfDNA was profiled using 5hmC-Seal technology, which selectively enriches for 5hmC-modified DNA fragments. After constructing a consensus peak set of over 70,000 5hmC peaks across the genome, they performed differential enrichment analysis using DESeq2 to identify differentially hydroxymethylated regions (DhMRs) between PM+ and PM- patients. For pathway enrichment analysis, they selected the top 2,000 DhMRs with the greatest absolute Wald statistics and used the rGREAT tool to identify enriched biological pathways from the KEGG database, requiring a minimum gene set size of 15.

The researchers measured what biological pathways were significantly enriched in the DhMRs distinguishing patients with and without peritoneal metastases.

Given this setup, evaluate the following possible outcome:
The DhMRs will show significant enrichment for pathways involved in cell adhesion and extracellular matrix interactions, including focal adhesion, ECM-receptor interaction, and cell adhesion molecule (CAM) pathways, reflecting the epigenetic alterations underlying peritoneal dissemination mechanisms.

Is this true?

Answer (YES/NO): NO